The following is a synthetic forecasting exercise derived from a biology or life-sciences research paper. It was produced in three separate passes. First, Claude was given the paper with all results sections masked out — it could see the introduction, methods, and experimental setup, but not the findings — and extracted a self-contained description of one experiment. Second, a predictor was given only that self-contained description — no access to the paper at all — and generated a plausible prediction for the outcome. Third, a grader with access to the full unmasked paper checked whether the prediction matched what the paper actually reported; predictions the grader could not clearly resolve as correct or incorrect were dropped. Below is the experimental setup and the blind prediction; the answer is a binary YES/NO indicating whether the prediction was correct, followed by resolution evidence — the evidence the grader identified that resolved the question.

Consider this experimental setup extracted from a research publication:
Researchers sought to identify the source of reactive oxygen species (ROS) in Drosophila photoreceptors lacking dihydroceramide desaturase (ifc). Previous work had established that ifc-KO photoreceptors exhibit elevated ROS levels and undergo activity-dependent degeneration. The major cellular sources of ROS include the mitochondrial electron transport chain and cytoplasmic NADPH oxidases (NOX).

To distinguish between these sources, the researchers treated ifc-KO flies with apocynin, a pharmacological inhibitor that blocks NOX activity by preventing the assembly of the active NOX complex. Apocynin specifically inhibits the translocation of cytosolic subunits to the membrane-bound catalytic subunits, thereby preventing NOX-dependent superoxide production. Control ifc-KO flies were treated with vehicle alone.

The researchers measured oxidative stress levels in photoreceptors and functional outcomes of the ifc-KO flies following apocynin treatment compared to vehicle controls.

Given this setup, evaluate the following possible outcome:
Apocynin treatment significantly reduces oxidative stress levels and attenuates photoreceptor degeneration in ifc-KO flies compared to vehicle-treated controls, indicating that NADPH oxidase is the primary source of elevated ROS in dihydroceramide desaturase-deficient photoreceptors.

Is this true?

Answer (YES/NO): YES